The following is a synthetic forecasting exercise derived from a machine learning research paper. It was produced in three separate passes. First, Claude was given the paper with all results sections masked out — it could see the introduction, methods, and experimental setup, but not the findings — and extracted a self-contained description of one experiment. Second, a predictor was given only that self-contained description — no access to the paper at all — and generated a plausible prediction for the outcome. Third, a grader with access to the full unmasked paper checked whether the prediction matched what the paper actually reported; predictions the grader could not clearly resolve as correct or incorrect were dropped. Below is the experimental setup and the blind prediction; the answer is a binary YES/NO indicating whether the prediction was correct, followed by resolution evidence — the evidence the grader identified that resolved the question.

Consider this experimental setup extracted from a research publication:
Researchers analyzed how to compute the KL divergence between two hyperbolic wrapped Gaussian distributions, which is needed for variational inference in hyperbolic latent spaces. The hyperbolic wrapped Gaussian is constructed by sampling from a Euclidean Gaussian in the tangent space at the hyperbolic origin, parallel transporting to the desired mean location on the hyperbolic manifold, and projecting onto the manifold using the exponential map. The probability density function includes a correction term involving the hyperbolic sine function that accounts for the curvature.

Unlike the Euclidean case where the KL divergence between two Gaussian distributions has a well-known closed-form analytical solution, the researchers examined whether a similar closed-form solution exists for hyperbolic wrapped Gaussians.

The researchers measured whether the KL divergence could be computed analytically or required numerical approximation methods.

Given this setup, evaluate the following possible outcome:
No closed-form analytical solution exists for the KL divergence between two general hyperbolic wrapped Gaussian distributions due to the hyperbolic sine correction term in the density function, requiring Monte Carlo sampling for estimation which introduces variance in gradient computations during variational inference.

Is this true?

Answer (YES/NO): YES